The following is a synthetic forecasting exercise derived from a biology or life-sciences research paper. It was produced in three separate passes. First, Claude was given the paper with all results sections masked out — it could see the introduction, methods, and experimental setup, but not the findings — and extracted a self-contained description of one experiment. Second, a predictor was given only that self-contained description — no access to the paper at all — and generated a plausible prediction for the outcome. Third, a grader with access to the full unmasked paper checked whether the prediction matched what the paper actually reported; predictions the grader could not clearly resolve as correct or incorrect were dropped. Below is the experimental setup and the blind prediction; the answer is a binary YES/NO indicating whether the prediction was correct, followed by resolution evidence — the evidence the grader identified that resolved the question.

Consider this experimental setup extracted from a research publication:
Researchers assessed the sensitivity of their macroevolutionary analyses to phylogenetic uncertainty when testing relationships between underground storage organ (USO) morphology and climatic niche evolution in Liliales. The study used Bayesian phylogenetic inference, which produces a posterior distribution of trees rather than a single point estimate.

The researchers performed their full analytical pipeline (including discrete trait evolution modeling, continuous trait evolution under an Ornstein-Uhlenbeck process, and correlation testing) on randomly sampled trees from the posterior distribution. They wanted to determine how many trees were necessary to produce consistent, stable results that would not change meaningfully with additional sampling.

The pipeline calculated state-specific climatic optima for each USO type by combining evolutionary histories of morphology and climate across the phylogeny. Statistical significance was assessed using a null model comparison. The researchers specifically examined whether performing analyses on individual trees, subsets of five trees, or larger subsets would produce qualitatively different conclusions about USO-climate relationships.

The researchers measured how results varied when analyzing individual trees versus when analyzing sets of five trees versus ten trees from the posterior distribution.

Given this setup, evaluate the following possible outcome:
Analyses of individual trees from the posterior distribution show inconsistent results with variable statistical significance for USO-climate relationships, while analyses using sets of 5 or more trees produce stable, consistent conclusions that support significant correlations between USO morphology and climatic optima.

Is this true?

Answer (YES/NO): NO